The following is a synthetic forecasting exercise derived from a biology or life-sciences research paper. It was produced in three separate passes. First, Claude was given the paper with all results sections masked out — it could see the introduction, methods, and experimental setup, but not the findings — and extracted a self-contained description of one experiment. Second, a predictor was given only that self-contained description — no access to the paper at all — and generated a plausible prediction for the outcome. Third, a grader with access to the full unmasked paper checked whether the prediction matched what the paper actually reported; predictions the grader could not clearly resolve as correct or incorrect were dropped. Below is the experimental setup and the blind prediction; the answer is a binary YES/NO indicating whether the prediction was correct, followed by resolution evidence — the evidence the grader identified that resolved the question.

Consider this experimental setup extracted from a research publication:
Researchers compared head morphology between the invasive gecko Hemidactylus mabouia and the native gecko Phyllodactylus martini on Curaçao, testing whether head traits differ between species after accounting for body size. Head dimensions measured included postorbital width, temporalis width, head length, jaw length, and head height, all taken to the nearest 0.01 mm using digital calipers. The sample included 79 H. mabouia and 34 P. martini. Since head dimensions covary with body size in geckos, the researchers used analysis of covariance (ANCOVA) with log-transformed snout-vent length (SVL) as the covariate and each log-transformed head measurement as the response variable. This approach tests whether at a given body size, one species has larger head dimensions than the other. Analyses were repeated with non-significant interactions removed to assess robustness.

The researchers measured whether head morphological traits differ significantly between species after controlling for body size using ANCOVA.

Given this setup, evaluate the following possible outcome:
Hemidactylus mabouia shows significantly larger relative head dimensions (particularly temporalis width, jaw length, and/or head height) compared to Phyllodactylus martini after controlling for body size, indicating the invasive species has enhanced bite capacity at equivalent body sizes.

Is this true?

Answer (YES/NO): NO